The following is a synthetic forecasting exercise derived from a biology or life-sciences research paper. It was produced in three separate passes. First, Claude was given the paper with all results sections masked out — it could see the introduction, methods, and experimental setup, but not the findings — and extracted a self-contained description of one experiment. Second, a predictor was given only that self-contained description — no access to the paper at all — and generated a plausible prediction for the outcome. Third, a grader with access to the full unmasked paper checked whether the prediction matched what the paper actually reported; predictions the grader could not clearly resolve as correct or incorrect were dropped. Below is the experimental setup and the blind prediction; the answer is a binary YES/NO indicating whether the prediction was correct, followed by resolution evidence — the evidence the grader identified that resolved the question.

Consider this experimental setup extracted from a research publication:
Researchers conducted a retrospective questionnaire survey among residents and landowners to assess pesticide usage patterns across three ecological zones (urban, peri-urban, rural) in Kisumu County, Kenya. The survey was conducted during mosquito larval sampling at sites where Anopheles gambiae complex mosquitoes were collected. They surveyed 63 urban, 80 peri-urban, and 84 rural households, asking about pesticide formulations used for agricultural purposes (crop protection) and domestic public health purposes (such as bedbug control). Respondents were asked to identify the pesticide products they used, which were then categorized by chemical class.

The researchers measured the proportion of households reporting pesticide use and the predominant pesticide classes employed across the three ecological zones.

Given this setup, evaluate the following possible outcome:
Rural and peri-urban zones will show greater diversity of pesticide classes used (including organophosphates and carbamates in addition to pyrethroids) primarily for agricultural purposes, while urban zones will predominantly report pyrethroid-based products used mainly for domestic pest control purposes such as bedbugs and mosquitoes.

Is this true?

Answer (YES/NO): NO